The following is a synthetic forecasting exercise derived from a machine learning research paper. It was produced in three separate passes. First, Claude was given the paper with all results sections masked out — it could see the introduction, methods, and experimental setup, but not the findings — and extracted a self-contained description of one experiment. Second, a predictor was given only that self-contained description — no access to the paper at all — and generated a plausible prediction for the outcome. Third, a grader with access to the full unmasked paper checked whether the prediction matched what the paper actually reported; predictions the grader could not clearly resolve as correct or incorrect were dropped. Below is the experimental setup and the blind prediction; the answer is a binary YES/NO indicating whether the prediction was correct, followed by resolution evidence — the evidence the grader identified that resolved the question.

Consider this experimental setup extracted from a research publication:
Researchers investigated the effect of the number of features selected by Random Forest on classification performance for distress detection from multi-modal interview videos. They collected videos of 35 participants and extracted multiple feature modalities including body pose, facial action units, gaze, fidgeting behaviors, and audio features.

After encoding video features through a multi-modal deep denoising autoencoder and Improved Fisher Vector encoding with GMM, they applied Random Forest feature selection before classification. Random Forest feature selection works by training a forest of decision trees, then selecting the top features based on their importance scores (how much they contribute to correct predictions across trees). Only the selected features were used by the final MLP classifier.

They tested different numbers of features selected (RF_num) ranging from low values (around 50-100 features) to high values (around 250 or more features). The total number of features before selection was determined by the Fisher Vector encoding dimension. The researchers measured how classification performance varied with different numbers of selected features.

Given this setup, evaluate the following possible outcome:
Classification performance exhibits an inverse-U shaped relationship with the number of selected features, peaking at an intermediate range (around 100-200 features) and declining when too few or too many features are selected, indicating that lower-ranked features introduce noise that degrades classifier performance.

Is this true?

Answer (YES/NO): YES